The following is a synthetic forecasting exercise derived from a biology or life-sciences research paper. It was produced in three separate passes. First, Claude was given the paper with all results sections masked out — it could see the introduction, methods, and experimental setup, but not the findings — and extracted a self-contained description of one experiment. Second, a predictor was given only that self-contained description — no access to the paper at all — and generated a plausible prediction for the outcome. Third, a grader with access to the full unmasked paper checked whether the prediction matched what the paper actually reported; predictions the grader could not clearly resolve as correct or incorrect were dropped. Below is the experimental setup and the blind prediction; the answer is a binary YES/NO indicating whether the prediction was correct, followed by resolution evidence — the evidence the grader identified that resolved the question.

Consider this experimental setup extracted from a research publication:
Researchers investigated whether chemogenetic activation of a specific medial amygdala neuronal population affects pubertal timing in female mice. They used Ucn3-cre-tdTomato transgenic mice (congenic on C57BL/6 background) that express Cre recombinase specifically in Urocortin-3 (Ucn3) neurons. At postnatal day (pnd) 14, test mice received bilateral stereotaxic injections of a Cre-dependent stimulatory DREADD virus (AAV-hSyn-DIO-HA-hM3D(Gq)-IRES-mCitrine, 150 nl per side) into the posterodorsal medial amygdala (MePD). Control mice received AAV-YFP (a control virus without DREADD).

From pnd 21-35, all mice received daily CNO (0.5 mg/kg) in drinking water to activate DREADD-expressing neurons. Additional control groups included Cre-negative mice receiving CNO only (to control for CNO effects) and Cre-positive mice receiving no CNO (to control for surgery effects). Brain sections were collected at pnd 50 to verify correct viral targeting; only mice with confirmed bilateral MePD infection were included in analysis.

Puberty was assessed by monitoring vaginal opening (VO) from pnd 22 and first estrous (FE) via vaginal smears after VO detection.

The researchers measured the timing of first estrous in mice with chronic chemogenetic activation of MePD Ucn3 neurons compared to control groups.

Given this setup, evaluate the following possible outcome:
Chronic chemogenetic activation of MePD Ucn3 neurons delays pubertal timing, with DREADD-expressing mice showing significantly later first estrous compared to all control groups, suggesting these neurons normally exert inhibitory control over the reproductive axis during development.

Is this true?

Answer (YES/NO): YES